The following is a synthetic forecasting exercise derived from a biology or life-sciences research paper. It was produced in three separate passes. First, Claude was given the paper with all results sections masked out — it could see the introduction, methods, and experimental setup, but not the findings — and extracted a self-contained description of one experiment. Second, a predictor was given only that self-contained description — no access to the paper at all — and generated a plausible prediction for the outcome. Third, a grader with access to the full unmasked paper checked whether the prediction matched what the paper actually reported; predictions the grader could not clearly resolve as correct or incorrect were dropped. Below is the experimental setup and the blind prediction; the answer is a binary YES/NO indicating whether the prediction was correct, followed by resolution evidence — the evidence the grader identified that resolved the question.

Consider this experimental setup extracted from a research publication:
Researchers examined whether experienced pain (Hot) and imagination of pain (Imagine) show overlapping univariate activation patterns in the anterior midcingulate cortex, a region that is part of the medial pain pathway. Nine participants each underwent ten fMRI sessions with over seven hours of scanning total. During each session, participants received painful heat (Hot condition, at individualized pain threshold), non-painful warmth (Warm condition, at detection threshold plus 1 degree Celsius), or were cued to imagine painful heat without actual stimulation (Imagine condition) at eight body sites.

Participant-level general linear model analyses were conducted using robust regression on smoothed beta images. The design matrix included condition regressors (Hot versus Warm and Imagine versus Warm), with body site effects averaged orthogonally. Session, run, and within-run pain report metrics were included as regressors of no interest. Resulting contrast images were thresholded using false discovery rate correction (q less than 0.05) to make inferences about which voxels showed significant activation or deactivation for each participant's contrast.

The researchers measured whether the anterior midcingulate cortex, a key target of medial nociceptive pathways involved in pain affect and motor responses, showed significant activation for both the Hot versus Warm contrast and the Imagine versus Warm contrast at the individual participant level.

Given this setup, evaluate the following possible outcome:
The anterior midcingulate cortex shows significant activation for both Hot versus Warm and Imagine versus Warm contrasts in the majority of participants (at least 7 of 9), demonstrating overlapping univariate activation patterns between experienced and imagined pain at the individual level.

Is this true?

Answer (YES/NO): NO